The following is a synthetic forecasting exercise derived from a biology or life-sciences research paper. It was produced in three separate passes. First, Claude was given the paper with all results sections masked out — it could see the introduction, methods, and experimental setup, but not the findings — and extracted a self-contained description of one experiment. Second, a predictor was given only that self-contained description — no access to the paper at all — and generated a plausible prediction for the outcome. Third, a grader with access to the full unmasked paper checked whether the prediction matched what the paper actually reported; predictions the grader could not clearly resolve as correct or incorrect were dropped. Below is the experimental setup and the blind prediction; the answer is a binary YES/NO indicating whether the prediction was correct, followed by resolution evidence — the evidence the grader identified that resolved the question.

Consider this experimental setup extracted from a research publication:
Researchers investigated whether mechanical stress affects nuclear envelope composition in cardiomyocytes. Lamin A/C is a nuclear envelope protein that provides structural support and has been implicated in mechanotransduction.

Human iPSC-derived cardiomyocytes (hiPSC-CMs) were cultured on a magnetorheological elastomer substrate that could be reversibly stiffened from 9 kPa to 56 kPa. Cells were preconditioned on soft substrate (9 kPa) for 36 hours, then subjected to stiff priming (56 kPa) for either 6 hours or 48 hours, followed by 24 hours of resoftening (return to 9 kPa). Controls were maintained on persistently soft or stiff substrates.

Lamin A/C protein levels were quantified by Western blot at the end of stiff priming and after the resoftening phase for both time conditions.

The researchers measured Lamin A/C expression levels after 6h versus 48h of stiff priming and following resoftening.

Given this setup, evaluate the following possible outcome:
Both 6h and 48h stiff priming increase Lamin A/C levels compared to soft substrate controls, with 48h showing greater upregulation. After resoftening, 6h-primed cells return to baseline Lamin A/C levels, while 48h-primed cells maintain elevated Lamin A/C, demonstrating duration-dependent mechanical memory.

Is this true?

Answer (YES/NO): NO